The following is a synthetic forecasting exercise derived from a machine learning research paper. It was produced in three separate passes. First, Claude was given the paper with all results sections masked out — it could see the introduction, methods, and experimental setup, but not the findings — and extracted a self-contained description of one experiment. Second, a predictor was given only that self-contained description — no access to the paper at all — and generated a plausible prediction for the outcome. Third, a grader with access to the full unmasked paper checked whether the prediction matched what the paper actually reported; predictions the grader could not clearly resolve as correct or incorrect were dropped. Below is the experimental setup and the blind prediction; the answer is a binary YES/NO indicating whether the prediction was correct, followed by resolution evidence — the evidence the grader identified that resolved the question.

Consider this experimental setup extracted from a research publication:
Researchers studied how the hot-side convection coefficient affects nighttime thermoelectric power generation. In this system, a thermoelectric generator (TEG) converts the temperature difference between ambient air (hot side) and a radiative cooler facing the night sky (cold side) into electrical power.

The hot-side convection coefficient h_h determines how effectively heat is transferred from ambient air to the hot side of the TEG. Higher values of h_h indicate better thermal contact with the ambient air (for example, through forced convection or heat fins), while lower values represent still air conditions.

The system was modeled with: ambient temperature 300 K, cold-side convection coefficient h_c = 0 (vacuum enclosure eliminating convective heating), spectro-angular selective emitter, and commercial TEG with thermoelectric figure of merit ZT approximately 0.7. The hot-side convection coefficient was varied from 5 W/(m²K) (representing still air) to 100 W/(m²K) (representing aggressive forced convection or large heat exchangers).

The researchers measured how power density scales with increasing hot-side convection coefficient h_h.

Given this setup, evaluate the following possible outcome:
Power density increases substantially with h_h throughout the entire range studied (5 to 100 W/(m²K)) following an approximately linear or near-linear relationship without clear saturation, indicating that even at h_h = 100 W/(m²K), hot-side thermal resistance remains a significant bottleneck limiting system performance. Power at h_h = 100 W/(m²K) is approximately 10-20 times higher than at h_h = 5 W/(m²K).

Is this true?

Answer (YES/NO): NO